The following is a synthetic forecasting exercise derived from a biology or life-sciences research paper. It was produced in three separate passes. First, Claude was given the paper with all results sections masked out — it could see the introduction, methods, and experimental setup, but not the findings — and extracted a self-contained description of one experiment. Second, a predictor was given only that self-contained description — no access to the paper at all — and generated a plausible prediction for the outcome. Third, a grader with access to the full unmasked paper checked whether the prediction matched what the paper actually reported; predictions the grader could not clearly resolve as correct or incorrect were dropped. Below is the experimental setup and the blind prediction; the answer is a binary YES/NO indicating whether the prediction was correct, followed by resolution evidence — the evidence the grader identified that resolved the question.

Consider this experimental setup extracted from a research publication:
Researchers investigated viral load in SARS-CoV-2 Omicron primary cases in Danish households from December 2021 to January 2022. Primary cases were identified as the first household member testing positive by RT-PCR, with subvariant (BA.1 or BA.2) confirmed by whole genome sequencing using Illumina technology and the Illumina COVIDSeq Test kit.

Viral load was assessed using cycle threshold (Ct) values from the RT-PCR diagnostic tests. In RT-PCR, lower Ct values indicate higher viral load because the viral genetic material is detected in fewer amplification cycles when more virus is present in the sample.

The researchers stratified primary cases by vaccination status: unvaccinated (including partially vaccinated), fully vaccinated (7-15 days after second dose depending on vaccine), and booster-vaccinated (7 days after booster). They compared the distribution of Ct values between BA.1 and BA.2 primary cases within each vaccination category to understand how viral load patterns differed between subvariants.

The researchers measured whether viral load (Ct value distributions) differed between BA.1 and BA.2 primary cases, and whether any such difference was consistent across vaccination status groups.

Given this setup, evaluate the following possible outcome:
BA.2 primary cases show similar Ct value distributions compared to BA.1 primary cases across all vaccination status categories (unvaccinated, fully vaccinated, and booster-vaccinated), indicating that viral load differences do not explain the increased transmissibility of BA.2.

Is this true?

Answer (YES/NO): NO